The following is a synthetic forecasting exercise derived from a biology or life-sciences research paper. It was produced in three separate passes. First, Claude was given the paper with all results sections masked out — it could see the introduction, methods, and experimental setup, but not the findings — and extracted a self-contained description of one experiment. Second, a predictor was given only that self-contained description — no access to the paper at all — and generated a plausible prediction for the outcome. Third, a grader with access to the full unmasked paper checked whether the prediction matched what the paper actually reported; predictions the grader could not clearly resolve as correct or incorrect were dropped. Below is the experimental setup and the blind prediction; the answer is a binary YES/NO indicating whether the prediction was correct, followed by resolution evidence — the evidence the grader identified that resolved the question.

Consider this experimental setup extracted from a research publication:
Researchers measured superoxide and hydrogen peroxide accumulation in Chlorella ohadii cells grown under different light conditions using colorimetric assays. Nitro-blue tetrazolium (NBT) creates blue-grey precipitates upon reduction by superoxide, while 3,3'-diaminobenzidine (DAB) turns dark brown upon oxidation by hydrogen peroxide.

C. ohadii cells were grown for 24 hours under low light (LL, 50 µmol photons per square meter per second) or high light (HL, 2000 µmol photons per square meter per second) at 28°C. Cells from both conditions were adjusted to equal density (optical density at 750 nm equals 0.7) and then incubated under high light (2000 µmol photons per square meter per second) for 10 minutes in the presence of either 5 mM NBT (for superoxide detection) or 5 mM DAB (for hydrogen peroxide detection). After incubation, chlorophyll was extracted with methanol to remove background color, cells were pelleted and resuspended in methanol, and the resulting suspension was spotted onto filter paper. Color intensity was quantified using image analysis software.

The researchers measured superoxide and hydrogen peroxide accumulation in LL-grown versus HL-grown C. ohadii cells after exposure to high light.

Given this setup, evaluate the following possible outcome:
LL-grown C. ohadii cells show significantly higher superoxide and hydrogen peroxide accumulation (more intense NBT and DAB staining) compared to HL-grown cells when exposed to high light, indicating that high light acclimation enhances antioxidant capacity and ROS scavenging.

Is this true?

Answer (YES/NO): NO